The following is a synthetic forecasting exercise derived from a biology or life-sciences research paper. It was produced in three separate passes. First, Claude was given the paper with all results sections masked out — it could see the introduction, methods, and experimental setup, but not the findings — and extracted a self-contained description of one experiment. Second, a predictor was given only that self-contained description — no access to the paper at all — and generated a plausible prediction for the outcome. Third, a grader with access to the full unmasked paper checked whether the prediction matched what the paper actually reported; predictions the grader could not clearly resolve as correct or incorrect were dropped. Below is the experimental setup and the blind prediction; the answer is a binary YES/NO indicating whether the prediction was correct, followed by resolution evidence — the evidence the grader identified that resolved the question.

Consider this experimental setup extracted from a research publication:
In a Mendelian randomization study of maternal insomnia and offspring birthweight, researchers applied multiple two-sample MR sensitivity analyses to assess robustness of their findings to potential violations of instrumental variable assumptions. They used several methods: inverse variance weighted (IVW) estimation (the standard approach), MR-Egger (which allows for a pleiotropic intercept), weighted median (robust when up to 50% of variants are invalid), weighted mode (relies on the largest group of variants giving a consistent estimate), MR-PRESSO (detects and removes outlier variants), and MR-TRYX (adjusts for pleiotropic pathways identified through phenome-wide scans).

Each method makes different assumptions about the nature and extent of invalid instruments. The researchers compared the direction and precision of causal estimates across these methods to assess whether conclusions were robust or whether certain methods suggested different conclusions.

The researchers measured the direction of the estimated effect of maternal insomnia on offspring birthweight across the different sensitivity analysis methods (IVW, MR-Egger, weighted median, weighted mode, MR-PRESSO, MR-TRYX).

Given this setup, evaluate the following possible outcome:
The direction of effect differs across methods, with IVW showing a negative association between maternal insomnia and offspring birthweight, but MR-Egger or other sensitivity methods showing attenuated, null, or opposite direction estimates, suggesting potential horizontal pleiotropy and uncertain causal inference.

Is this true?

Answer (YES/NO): NO